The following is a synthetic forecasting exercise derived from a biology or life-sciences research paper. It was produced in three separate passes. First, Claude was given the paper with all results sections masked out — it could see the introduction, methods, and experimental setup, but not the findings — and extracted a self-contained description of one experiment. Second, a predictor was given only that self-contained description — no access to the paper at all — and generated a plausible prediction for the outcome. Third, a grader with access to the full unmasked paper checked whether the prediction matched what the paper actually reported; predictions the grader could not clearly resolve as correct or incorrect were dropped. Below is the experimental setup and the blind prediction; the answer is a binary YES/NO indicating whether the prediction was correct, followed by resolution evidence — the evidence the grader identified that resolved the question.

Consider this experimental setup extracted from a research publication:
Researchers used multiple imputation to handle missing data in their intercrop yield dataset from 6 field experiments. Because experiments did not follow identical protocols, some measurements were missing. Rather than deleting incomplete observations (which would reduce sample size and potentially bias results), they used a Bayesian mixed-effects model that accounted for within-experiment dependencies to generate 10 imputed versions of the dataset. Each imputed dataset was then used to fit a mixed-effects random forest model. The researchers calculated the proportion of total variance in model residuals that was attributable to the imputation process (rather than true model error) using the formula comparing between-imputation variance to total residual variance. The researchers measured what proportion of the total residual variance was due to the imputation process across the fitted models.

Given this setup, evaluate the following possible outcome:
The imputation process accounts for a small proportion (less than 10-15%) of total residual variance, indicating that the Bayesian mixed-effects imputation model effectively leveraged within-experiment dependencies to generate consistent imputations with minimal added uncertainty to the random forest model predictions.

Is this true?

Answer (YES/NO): YES